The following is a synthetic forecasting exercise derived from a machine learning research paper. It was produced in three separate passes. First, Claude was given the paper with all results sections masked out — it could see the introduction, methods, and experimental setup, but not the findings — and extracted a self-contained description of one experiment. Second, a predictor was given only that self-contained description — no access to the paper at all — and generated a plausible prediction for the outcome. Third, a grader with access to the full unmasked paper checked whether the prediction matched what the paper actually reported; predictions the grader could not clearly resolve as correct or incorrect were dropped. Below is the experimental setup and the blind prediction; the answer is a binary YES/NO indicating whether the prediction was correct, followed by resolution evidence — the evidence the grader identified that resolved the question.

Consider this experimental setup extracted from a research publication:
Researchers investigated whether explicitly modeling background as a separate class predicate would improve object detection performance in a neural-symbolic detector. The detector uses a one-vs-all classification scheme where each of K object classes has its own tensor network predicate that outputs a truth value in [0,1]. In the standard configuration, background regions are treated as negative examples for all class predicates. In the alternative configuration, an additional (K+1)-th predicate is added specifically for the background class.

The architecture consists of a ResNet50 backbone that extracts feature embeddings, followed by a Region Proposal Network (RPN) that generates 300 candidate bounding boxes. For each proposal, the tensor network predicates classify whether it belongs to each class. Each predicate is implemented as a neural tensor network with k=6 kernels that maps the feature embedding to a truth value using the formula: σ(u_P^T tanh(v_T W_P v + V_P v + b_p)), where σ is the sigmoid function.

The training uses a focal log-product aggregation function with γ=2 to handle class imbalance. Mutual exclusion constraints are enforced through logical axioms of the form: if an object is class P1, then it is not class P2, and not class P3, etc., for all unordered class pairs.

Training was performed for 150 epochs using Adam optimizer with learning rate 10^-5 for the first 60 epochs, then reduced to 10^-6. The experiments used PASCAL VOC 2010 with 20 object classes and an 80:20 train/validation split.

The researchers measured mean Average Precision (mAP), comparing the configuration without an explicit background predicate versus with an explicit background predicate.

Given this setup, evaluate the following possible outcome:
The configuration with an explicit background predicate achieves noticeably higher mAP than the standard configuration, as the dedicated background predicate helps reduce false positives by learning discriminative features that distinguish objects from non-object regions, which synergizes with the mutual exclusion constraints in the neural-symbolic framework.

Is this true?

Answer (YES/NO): NO